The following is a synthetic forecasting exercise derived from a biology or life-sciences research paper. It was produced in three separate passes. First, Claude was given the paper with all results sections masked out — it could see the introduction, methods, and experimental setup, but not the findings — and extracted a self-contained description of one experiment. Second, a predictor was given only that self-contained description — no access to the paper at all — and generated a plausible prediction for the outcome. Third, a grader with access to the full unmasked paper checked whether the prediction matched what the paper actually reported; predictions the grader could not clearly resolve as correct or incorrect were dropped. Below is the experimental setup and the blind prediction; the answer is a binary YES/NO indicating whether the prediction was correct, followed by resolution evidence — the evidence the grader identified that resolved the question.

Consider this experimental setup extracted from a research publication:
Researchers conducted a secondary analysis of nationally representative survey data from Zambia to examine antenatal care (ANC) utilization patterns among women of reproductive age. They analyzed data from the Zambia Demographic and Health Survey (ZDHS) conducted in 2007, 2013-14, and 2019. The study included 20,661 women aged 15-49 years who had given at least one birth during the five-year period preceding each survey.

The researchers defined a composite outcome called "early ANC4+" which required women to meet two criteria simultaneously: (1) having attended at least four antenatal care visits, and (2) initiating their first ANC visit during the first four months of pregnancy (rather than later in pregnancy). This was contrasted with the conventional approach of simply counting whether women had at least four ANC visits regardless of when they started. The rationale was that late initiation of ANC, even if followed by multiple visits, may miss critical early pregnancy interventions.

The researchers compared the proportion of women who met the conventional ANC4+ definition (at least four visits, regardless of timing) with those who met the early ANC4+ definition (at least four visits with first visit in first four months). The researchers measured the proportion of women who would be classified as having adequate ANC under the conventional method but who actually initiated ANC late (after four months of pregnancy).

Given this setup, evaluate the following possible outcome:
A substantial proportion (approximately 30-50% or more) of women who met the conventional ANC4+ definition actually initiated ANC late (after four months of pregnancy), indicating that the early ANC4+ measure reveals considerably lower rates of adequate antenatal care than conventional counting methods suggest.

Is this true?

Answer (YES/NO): NO